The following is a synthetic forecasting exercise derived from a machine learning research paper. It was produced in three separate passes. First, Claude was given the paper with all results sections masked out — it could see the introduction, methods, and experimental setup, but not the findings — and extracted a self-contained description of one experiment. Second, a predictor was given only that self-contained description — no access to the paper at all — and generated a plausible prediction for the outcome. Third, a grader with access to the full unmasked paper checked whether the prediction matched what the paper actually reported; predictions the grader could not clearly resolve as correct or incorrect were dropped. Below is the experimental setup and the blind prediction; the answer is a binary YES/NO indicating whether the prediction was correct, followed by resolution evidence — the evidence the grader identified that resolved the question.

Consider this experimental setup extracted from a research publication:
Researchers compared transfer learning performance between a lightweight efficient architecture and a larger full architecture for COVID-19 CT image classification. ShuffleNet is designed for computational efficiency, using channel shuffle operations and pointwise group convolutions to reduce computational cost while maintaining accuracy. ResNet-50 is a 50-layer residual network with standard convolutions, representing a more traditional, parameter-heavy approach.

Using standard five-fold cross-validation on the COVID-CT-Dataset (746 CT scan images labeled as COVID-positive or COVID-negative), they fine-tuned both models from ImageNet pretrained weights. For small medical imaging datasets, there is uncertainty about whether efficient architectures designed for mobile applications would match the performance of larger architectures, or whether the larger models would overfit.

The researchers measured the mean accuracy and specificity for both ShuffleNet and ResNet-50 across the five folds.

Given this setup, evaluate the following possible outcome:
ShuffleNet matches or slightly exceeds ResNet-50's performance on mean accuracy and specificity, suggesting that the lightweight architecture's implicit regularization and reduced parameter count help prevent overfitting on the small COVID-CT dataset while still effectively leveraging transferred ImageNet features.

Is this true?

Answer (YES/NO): NO